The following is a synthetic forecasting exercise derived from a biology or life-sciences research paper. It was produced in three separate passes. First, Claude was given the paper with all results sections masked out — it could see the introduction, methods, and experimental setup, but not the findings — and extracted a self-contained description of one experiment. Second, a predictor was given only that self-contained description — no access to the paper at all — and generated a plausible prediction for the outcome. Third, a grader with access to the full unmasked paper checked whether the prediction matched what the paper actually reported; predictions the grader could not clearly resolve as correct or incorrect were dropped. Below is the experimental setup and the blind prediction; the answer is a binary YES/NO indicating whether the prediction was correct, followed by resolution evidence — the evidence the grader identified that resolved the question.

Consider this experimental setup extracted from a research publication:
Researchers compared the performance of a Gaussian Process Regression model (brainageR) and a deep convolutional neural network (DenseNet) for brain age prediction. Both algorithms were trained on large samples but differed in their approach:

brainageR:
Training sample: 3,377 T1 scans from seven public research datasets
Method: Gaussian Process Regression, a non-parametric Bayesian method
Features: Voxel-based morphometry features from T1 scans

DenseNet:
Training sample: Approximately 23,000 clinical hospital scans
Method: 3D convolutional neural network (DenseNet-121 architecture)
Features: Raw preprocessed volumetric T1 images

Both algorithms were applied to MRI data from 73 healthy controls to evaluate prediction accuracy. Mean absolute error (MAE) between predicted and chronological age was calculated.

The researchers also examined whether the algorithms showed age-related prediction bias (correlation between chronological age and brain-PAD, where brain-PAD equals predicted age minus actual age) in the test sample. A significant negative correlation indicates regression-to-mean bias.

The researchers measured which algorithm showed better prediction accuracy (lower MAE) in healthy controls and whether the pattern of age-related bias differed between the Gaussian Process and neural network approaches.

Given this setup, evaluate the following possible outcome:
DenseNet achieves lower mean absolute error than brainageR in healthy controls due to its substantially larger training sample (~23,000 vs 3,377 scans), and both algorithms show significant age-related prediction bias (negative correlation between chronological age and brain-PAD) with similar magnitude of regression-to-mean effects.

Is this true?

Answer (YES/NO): NO